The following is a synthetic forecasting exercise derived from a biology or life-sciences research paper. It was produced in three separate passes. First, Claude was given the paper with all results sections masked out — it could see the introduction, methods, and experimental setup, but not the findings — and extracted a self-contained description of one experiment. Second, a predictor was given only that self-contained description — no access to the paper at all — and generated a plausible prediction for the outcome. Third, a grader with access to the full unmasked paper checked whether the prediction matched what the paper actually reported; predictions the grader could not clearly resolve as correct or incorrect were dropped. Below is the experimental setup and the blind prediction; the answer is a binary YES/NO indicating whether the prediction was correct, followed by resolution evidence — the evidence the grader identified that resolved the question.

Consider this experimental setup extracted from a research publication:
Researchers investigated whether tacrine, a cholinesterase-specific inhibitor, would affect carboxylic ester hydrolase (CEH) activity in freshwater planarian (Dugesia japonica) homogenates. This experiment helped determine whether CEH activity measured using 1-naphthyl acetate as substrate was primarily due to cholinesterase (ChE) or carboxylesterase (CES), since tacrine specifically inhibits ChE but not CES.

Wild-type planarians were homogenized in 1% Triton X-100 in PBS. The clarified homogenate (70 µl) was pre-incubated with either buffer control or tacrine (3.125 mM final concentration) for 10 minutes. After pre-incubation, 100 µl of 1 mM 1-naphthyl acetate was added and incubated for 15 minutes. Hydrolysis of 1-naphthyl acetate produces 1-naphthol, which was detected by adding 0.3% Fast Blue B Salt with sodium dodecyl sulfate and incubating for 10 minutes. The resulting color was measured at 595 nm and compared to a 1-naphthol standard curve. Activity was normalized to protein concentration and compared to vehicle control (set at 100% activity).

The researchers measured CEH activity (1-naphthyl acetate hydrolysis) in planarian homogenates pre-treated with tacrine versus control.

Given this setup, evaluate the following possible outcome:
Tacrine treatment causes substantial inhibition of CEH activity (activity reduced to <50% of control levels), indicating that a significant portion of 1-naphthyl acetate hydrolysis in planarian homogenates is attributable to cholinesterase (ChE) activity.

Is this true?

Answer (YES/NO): NO